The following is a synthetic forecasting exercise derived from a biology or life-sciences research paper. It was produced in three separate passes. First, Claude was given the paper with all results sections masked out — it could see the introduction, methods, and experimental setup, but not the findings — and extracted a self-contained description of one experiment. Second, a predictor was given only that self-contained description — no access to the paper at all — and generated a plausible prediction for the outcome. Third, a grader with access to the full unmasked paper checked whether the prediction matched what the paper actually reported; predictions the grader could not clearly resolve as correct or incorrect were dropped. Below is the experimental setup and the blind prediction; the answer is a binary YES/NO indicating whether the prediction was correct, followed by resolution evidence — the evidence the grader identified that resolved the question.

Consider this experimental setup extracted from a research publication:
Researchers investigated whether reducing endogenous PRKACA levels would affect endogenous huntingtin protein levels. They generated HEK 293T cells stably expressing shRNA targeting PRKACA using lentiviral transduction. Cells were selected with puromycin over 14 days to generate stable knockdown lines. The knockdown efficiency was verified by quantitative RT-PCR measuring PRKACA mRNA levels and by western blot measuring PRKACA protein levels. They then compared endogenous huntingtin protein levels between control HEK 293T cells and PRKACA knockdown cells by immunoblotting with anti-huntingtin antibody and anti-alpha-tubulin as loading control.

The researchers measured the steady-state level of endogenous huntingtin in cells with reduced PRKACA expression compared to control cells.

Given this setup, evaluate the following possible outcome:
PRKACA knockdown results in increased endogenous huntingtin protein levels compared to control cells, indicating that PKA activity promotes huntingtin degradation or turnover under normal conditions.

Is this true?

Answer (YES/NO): YES